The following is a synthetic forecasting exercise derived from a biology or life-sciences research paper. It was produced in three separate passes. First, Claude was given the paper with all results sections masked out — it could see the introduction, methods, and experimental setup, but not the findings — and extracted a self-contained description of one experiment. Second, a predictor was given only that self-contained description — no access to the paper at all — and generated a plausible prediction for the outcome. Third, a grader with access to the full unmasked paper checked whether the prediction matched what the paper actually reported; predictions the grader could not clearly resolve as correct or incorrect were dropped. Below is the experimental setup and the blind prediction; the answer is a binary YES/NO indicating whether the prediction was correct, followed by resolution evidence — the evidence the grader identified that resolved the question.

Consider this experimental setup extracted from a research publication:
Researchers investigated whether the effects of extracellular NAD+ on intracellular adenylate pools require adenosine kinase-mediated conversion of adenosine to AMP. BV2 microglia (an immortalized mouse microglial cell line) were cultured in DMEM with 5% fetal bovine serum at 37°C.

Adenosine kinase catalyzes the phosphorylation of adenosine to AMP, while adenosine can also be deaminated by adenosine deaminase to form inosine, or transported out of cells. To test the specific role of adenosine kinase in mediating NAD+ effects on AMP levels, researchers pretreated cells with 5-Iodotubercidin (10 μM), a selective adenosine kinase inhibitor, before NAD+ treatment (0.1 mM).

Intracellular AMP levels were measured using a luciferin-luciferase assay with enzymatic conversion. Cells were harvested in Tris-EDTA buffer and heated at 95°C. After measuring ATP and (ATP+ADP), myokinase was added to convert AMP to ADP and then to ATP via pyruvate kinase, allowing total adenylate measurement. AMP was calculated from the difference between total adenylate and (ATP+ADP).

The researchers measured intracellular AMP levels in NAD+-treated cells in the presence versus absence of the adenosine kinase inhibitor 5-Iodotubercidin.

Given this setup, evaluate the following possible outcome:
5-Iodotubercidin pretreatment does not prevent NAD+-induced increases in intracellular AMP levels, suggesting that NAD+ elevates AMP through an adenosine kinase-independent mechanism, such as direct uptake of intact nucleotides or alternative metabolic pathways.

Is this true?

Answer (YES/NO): NO